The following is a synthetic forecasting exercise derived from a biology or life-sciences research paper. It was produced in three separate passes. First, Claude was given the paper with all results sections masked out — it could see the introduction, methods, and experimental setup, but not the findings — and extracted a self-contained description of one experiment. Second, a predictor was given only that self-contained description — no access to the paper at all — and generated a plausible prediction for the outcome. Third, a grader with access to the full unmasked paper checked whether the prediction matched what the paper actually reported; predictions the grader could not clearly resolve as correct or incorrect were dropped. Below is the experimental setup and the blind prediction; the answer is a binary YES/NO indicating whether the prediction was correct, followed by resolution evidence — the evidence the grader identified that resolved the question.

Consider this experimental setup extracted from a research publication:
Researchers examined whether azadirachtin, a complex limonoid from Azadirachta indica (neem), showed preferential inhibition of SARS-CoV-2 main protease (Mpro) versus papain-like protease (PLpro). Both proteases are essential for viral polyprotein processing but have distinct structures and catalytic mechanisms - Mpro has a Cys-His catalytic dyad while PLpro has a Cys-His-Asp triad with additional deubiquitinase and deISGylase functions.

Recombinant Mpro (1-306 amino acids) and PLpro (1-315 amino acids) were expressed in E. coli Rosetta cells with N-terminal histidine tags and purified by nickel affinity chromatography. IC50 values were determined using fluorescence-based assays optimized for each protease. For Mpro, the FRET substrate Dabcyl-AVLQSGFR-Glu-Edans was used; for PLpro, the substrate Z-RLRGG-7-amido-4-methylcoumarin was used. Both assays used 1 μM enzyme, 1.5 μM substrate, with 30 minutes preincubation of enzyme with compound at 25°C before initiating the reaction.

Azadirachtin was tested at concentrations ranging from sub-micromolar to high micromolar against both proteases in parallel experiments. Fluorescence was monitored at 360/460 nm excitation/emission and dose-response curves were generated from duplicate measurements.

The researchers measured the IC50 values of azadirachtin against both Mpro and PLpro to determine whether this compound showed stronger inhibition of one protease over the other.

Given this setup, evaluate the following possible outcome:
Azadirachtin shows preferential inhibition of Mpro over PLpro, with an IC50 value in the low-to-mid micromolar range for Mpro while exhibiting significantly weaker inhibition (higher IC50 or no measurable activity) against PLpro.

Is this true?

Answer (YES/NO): NO